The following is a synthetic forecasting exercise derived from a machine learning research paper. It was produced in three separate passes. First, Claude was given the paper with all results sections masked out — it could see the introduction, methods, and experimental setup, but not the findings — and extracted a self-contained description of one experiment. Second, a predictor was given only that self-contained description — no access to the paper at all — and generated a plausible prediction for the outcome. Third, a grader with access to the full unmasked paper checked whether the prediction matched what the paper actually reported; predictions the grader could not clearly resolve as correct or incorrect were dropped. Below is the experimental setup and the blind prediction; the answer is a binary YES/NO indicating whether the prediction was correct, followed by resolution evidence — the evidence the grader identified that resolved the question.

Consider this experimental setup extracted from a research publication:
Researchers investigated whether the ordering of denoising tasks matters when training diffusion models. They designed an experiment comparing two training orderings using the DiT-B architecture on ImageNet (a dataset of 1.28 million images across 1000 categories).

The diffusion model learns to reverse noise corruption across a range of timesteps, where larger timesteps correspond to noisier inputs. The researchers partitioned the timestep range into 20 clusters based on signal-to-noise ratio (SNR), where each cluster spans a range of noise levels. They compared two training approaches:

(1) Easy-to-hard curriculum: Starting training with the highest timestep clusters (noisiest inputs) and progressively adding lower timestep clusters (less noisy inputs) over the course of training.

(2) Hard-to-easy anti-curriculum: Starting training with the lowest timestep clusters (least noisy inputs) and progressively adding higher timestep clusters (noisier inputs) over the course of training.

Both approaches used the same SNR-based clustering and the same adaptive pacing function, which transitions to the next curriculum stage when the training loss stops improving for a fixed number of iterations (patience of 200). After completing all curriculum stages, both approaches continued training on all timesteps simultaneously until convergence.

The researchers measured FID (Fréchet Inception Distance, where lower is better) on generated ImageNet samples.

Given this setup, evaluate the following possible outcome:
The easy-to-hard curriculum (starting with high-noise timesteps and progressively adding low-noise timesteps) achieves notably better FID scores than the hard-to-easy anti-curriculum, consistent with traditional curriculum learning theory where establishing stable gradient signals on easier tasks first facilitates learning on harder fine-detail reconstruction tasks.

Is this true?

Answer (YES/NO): YES